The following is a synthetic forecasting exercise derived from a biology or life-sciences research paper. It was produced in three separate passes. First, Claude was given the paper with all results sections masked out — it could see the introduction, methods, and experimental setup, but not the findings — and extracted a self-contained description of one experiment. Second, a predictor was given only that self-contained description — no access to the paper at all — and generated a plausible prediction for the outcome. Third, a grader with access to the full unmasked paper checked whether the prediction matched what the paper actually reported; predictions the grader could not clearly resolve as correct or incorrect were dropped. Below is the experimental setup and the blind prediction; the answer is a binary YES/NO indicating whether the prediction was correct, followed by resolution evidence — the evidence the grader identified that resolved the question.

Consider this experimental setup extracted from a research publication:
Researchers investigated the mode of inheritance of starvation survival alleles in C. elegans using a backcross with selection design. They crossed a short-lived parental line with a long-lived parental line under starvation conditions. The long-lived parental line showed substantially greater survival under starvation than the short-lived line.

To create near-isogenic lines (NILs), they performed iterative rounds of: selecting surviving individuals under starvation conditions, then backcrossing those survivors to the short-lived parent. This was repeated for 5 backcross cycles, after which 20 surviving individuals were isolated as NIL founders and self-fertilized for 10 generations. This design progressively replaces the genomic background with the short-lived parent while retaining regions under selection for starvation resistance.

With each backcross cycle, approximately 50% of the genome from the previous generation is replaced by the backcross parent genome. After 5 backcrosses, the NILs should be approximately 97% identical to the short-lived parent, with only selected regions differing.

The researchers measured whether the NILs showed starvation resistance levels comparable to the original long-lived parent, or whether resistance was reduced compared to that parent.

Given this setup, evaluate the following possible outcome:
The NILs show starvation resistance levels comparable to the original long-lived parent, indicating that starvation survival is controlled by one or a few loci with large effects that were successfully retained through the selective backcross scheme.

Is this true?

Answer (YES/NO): YES